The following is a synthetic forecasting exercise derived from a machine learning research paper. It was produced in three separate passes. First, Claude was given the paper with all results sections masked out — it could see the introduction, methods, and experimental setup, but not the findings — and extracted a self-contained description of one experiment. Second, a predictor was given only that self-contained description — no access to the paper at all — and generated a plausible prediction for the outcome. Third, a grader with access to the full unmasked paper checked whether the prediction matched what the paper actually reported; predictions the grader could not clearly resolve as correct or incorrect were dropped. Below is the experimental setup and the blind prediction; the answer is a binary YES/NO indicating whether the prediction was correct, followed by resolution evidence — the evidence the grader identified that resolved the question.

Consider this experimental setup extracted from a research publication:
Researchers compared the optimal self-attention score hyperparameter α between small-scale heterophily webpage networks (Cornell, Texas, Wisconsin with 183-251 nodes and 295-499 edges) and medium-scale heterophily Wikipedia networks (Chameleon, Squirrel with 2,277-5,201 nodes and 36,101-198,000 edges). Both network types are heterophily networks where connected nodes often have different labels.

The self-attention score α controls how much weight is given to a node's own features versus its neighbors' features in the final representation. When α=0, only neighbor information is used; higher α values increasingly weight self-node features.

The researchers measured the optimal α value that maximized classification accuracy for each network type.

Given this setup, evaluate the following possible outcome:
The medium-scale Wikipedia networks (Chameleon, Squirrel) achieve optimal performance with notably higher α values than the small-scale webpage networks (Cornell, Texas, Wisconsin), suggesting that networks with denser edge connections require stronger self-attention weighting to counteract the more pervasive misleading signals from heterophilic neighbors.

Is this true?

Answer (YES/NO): NO